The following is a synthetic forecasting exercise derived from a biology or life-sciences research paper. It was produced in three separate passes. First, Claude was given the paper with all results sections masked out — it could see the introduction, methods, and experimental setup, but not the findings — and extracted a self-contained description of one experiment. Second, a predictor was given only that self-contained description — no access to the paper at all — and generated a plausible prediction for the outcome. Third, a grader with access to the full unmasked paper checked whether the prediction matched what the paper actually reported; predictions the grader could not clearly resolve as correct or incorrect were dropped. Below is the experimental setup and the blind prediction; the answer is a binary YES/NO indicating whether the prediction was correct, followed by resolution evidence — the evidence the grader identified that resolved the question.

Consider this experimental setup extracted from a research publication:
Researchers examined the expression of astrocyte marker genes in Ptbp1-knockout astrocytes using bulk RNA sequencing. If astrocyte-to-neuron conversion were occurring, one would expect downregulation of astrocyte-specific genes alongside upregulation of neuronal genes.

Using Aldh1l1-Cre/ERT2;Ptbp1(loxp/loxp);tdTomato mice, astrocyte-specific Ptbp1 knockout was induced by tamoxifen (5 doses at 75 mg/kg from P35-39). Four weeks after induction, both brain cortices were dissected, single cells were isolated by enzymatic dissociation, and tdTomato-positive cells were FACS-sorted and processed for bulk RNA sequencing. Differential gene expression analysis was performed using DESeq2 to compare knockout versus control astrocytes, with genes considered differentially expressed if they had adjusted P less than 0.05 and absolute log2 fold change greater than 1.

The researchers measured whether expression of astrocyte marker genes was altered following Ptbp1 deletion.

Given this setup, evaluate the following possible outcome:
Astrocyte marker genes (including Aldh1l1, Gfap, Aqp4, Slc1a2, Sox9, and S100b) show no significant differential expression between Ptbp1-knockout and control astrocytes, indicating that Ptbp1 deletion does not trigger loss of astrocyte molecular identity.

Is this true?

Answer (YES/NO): YES